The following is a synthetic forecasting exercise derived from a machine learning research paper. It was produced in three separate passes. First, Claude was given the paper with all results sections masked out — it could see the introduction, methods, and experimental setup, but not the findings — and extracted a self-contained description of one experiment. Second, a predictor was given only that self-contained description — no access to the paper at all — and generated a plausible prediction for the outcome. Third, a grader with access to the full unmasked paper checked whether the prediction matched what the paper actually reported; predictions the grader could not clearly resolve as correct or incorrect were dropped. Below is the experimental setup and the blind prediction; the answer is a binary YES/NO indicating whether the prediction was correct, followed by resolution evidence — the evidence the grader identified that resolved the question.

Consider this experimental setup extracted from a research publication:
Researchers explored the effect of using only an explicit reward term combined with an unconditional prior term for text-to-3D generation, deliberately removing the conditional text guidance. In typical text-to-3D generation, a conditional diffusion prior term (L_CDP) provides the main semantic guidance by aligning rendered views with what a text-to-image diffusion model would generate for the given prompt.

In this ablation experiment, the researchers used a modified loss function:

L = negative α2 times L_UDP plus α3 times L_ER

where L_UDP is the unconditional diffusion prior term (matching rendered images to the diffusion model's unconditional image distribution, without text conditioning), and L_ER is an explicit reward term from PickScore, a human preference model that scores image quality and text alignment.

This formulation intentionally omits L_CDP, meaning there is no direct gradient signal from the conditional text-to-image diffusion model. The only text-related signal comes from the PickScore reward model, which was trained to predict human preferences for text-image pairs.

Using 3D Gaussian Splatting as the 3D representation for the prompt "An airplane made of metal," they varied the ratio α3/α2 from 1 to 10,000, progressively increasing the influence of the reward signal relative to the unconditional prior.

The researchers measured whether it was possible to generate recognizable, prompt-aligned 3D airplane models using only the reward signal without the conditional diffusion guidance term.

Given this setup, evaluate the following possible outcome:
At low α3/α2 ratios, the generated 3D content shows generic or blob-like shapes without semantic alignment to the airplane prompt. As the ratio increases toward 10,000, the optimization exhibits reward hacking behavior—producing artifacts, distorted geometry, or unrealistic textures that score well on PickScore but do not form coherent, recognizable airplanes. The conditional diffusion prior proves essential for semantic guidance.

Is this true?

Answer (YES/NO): NO